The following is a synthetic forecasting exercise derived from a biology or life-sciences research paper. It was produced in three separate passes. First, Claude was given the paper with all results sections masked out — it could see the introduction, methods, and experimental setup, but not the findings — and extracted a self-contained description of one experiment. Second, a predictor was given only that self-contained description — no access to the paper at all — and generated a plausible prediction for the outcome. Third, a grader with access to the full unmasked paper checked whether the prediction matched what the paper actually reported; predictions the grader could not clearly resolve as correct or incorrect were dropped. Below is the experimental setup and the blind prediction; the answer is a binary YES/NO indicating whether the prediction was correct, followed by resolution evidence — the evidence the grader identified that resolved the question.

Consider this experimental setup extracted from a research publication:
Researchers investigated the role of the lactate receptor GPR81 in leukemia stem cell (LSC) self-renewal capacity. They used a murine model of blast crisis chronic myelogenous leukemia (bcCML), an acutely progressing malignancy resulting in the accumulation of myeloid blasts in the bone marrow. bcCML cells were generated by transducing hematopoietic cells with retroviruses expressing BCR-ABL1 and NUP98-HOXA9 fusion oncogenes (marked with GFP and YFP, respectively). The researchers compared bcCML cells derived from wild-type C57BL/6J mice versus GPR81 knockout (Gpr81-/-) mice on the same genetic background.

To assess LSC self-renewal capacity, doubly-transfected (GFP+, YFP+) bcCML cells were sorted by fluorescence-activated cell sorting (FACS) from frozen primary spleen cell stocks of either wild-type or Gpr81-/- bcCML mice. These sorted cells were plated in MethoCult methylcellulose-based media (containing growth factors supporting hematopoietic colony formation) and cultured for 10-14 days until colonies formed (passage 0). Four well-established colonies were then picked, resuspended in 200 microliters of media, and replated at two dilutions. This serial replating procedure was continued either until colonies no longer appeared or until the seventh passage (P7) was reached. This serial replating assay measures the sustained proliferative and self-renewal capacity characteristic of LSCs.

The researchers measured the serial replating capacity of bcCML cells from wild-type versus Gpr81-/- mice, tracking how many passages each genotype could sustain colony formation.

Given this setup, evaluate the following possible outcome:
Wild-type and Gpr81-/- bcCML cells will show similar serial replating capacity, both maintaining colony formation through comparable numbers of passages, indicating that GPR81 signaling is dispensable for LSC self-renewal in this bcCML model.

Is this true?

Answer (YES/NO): NO